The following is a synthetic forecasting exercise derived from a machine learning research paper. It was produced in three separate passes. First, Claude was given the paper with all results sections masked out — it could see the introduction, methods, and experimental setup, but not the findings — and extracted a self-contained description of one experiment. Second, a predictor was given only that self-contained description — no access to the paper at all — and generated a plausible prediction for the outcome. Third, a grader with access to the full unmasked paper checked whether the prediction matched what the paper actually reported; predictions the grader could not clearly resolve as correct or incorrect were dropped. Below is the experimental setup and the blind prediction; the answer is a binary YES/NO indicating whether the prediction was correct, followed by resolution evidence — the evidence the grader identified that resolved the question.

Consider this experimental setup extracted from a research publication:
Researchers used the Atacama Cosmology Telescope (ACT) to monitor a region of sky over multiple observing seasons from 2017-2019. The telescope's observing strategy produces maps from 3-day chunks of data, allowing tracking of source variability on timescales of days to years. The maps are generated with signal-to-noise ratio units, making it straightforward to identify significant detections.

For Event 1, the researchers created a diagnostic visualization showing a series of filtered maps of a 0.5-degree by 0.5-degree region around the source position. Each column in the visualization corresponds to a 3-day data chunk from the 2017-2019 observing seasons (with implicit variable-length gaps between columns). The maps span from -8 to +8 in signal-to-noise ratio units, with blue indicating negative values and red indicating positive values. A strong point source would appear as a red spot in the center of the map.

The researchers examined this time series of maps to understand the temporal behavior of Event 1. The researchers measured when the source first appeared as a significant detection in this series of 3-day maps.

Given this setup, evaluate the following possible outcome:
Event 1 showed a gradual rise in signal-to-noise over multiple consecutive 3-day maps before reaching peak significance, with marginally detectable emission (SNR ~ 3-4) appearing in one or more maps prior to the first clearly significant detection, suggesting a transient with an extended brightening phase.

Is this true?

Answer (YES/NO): NO